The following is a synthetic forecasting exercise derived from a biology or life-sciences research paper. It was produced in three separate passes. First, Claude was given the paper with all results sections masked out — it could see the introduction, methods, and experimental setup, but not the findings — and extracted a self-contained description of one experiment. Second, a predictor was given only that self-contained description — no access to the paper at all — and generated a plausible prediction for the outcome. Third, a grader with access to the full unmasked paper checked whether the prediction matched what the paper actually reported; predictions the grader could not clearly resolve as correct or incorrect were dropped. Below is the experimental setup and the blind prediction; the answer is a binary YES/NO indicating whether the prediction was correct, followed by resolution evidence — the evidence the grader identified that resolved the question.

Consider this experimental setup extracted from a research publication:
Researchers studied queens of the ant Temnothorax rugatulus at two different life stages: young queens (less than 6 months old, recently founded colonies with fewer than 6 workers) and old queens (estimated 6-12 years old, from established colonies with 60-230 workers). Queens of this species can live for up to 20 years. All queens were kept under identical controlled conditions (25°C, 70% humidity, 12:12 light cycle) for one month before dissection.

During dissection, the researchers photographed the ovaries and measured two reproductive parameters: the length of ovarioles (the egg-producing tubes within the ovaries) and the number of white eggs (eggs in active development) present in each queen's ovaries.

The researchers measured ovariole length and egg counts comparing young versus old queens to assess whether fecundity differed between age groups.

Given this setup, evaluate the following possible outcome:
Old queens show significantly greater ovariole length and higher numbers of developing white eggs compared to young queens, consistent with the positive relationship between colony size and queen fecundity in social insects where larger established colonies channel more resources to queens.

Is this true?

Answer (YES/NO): NO